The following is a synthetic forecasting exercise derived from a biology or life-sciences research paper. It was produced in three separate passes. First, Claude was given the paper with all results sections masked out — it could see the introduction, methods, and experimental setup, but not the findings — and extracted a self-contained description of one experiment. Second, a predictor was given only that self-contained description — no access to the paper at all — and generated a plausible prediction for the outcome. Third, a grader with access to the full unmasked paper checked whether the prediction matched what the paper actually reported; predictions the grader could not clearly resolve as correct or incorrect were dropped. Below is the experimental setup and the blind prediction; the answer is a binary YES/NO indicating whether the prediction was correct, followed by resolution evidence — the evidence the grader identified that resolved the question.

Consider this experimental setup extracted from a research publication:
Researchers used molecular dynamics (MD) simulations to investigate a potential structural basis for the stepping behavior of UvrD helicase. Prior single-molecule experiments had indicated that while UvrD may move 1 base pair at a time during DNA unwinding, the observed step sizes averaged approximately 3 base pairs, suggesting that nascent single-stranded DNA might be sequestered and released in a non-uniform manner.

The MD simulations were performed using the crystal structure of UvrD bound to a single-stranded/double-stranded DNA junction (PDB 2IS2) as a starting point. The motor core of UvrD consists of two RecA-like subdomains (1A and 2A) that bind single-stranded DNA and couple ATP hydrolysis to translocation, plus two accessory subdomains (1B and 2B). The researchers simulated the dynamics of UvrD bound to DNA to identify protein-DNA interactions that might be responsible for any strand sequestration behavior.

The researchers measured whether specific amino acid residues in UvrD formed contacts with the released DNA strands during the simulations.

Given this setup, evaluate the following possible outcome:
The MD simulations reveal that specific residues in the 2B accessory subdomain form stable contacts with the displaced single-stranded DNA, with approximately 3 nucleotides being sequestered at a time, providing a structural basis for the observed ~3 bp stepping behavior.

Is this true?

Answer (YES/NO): NO